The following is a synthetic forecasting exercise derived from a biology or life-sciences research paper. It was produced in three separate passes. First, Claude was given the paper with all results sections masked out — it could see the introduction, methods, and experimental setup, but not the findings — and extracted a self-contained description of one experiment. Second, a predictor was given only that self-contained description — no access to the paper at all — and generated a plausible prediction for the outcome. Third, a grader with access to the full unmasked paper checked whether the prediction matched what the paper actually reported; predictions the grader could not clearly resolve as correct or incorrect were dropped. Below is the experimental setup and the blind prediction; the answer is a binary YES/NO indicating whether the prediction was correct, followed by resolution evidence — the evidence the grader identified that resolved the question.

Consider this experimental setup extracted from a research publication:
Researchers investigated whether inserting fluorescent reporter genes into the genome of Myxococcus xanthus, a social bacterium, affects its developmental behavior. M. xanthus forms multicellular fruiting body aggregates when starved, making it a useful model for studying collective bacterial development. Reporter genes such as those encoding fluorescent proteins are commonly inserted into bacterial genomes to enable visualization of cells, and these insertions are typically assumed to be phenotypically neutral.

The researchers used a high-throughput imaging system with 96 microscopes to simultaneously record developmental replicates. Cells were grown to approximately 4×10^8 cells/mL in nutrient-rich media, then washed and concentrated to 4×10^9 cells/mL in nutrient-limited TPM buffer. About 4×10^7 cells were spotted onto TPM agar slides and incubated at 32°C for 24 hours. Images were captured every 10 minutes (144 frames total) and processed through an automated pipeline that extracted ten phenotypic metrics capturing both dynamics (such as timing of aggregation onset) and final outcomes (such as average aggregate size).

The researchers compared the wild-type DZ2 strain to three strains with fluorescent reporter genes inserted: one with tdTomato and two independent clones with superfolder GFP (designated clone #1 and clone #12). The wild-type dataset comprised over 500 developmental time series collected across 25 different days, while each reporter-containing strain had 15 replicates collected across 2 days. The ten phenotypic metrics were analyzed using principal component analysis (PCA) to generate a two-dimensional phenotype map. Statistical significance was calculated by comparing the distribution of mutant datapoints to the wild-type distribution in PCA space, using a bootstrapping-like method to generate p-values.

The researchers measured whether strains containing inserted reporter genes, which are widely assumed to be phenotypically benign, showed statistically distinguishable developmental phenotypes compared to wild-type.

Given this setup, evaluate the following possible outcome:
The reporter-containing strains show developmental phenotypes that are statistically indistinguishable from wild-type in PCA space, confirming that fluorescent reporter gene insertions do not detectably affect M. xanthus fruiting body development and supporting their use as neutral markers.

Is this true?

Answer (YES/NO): NO